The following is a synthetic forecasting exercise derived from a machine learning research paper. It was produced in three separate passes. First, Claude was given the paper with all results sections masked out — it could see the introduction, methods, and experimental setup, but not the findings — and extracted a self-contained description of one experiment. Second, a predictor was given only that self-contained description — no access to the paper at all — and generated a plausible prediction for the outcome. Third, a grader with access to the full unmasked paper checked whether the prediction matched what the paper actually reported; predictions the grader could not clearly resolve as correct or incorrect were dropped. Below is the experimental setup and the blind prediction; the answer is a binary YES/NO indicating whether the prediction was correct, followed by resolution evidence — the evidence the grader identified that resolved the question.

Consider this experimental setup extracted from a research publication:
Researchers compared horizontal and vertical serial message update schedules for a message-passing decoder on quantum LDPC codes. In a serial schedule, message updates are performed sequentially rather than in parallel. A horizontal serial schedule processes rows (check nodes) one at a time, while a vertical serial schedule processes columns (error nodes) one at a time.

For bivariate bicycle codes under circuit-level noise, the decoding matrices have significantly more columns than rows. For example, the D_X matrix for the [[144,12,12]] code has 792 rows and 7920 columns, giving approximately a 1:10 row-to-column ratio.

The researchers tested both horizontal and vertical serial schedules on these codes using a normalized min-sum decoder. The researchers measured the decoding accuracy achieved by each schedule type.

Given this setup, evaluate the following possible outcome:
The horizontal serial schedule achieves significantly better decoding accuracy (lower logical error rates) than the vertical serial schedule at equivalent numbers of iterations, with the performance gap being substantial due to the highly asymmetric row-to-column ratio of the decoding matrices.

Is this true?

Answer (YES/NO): NO